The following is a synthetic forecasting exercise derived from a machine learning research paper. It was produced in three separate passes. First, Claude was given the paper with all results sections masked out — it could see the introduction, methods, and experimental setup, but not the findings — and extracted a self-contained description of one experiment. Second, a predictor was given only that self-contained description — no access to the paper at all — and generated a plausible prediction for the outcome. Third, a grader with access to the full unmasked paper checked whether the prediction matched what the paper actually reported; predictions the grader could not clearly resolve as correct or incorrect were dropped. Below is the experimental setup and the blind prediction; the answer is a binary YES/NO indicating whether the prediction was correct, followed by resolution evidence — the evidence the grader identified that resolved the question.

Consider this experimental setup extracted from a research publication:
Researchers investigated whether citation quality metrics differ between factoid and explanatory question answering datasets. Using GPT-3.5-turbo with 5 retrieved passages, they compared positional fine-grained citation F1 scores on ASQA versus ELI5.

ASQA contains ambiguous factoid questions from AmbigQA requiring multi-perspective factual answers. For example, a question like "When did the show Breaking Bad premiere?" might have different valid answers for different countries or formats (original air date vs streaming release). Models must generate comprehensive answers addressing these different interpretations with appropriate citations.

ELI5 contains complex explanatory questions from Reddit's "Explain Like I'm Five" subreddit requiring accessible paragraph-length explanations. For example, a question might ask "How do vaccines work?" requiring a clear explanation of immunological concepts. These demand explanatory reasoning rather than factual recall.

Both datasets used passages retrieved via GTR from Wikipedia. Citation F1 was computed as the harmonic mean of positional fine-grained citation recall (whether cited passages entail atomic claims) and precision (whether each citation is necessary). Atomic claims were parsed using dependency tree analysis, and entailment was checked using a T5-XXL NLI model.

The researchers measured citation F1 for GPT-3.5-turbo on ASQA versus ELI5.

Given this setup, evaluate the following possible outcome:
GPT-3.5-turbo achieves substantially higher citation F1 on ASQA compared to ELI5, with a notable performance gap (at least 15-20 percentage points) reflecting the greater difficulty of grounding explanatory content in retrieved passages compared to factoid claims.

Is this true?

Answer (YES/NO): YES